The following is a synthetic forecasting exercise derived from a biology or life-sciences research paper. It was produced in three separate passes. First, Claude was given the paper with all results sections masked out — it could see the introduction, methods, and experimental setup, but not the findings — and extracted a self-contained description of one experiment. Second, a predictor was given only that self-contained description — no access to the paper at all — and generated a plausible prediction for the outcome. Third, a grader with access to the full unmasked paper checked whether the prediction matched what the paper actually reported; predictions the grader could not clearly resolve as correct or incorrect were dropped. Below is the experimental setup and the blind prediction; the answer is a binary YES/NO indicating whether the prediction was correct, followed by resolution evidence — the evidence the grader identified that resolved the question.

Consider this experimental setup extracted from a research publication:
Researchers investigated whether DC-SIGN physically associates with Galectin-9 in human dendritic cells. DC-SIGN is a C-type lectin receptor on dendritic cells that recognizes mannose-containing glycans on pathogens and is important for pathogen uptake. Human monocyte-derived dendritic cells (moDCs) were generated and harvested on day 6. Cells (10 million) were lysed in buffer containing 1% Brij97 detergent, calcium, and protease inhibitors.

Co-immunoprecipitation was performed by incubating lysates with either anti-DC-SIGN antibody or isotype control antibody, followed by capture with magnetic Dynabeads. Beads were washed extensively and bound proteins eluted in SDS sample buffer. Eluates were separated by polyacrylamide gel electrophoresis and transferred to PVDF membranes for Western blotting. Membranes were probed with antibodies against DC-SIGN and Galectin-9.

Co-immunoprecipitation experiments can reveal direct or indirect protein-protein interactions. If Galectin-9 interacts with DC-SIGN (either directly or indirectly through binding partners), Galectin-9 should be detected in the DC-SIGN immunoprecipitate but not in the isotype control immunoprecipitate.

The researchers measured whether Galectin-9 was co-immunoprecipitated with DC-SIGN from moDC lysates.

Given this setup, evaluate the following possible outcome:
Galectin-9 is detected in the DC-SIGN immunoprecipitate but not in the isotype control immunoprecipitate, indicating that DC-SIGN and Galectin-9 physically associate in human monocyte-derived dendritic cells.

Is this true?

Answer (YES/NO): YES